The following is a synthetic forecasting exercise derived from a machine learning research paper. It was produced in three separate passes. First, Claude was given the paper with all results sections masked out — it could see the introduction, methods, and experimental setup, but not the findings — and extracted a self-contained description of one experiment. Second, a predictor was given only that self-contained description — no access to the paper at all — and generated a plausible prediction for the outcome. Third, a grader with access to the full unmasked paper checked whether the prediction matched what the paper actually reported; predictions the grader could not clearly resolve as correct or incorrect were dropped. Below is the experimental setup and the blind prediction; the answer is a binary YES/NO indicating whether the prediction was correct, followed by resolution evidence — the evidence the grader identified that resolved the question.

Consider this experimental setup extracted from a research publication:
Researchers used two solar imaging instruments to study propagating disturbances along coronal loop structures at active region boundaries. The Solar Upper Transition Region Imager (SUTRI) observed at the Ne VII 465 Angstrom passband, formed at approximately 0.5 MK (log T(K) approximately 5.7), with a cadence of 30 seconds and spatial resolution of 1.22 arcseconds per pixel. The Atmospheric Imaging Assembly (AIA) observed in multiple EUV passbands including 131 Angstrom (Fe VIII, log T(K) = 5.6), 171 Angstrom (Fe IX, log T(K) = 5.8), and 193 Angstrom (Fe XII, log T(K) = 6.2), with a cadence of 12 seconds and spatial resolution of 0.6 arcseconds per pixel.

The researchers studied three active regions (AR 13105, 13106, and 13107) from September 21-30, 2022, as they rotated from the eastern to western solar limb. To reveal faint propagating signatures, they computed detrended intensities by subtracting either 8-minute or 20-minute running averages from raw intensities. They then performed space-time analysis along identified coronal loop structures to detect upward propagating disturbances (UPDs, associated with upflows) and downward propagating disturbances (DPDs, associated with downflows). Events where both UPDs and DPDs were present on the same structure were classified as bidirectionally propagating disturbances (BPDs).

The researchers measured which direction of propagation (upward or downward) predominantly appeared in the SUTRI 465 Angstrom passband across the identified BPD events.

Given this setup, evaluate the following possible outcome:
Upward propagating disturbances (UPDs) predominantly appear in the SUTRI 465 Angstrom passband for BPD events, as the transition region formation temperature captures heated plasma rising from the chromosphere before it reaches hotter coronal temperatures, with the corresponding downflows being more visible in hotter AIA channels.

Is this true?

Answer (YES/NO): NO